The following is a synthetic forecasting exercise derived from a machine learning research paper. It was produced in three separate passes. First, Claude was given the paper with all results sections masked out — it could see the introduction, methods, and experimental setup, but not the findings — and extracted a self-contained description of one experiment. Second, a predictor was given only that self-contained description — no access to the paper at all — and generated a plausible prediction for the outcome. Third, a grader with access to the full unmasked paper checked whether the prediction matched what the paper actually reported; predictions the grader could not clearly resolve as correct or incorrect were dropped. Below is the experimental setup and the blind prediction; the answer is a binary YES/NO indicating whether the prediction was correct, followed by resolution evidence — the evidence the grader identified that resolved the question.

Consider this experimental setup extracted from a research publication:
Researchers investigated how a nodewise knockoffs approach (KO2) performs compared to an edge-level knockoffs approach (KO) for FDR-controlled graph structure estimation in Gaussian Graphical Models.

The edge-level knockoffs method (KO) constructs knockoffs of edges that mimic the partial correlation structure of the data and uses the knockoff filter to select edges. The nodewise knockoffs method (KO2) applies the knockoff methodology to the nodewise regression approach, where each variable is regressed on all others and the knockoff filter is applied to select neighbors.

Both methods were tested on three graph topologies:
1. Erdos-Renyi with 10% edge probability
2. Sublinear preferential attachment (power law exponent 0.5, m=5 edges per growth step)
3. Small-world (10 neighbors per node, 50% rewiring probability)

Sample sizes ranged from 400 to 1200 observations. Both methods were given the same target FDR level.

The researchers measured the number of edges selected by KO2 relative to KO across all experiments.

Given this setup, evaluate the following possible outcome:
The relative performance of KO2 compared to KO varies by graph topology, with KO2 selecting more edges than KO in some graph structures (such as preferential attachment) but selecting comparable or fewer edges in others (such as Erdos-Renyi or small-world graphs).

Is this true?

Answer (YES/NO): NO